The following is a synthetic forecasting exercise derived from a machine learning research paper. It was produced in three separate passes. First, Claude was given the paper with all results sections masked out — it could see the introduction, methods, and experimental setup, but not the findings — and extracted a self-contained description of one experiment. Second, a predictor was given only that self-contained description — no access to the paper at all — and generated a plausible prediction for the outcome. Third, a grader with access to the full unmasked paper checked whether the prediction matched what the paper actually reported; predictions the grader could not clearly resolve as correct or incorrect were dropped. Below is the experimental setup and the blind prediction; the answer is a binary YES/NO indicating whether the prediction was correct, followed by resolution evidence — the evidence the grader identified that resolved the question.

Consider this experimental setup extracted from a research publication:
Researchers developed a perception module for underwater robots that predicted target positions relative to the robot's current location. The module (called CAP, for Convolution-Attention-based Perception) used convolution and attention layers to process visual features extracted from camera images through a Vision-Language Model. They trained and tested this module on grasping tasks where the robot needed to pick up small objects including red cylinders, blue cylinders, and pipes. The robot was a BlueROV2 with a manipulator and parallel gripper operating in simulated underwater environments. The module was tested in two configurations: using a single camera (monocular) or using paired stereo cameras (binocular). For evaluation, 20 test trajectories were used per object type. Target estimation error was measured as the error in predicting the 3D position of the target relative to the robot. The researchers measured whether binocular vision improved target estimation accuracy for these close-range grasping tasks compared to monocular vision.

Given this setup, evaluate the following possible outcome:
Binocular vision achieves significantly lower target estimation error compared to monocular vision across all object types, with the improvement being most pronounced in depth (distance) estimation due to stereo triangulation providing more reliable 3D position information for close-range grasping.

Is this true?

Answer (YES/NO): NO